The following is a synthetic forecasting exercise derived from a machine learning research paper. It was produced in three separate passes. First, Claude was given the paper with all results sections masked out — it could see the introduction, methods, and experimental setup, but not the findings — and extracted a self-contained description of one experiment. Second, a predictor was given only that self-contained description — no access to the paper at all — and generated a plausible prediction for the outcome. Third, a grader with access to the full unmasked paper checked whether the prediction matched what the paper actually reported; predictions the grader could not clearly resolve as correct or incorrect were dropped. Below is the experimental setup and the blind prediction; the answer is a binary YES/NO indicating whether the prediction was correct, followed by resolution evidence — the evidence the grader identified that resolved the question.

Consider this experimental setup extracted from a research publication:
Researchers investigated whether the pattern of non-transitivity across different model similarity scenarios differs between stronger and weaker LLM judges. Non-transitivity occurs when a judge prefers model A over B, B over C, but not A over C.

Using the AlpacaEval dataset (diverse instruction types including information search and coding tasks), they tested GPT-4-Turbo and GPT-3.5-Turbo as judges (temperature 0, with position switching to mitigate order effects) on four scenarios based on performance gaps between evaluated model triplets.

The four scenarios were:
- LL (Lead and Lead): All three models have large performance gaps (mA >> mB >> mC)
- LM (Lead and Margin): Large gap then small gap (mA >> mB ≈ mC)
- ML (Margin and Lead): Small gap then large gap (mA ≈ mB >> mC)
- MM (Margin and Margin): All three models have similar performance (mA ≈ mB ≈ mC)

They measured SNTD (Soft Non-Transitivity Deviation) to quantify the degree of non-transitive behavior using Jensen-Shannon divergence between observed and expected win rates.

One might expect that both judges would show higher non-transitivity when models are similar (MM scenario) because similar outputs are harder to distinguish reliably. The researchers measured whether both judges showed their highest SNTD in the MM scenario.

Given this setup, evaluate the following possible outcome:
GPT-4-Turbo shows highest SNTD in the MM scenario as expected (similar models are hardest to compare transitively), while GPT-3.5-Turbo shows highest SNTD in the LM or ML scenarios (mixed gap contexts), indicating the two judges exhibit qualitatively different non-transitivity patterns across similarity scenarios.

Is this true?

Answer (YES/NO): NO